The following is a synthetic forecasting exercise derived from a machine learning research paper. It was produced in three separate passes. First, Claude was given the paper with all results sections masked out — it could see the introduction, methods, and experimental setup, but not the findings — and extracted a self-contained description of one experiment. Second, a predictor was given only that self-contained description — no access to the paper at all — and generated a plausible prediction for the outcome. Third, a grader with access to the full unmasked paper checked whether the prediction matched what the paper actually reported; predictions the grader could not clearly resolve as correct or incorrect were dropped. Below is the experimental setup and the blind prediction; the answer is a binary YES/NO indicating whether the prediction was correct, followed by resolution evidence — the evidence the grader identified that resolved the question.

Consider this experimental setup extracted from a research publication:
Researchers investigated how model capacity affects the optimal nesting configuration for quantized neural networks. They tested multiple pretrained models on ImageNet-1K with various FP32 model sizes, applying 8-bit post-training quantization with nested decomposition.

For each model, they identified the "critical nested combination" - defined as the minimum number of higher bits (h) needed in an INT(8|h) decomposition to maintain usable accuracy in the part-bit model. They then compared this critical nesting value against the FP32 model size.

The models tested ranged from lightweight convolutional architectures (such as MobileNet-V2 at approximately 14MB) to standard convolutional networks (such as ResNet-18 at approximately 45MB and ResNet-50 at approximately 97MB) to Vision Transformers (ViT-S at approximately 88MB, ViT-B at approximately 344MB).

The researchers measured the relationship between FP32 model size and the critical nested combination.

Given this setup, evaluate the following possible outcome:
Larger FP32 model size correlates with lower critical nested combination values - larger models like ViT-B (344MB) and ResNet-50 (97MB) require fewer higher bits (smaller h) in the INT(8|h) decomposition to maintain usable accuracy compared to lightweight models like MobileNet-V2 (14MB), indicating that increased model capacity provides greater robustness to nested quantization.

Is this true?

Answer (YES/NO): YES